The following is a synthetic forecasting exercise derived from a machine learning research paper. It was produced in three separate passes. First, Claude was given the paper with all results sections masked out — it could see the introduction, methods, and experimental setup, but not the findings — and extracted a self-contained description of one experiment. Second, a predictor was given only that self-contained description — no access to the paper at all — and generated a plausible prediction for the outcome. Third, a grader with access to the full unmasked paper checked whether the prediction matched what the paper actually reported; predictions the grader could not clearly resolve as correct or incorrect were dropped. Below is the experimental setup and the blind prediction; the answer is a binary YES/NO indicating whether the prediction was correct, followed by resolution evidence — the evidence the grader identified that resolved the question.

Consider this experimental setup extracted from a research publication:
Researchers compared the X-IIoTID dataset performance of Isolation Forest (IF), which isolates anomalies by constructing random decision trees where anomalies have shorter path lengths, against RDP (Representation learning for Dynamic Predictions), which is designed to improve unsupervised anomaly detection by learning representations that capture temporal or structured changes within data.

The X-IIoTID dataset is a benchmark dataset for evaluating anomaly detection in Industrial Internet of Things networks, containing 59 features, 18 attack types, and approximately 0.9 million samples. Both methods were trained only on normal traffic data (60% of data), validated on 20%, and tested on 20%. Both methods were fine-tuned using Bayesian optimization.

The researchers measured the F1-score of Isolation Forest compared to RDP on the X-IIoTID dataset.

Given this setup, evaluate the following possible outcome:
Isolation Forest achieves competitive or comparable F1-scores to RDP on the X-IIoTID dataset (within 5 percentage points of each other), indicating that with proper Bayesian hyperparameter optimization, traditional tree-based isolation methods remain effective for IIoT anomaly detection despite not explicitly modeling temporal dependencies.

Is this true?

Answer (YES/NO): NO